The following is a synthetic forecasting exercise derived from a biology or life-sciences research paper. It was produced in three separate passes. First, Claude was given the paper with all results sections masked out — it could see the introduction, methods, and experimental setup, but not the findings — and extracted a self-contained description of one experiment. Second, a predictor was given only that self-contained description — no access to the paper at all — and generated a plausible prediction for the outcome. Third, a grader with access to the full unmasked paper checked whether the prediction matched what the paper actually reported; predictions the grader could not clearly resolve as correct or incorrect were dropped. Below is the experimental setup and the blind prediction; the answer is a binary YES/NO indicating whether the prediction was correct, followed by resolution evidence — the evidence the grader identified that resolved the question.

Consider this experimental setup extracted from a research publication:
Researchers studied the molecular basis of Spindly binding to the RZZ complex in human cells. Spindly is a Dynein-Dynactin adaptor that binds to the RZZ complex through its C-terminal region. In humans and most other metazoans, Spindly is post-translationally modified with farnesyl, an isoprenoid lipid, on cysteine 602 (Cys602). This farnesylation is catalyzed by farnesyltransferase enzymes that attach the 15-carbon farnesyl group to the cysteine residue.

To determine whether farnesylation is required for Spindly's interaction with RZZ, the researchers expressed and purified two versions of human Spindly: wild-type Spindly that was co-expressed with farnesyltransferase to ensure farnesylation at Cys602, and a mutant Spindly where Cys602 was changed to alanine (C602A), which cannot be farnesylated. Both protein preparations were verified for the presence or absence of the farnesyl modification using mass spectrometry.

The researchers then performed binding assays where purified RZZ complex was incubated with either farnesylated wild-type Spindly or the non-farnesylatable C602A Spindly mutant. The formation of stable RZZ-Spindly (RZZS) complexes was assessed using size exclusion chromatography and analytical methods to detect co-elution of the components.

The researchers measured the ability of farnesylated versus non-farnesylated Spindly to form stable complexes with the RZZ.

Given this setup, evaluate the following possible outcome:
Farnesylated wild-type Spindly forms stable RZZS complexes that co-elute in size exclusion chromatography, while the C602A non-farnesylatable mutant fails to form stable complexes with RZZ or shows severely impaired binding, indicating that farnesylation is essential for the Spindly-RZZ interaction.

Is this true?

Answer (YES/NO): YES